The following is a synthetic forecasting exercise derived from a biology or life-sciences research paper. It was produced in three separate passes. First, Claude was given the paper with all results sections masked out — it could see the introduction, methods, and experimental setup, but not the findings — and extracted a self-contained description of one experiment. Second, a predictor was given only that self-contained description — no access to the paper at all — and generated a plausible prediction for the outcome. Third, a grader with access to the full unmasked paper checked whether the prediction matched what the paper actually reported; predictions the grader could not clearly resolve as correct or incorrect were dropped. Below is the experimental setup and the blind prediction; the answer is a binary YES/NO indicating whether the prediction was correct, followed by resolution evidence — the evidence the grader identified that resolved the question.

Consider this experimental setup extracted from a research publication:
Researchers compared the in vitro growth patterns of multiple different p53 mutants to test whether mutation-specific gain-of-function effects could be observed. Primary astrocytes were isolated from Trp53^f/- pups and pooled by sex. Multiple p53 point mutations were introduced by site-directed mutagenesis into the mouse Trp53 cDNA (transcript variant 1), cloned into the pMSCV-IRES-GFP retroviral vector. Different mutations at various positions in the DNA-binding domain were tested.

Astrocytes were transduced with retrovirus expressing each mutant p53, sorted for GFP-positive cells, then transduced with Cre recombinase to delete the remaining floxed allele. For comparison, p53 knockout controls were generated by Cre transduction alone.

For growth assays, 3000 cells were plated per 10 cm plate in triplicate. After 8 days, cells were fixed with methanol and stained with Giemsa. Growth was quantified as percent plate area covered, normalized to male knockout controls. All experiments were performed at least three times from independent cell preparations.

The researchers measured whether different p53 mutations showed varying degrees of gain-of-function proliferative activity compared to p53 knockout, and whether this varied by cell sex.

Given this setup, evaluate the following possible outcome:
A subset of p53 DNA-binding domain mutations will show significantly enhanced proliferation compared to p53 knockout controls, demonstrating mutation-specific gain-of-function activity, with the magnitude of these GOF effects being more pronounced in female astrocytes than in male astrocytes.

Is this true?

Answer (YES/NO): NO